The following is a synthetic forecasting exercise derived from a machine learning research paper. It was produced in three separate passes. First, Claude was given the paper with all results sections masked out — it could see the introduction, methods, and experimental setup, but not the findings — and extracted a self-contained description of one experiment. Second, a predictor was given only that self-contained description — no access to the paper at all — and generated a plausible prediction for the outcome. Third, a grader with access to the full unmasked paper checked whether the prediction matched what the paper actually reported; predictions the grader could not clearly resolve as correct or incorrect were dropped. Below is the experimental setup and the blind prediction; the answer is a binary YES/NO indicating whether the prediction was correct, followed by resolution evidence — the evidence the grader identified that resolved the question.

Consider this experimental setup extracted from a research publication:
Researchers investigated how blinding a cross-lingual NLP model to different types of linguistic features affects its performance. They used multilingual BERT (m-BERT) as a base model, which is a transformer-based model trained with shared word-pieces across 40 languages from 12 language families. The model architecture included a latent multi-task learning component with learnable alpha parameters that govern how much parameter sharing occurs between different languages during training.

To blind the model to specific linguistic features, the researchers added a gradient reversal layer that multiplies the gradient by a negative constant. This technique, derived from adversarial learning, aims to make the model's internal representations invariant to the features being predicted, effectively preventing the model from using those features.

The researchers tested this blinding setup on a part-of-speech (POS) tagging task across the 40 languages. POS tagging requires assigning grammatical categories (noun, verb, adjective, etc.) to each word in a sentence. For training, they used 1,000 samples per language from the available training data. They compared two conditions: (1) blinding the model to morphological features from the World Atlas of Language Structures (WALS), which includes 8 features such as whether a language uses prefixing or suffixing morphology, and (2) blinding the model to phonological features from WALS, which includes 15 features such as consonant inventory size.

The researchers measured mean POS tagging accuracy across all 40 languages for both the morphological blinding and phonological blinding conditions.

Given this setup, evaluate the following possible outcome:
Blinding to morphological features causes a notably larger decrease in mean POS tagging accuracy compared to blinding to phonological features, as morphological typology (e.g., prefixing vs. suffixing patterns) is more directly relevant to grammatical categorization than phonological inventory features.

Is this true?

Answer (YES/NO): YES